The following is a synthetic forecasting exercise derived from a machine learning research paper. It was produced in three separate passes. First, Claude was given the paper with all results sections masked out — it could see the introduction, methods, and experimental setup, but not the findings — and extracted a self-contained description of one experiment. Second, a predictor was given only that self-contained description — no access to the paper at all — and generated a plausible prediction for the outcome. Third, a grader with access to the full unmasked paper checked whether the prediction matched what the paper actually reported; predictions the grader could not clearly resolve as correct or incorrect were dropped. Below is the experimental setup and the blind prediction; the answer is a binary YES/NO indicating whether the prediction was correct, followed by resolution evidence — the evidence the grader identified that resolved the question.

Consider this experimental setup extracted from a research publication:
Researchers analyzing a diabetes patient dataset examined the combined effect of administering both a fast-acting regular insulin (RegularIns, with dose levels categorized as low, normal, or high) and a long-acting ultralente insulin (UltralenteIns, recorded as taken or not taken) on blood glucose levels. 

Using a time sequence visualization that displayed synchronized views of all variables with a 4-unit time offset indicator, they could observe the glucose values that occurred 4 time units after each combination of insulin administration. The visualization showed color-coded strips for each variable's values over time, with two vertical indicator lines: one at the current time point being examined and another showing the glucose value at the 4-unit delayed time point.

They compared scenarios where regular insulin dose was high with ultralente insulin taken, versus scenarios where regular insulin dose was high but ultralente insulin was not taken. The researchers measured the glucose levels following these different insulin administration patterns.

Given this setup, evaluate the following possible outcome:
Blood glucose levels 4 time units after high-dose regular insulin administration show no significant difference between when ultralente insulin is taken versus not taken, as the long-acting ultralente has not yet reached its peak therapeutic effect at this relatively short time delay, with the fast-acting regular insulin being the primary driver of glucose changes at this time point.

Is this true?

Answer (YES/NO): NO